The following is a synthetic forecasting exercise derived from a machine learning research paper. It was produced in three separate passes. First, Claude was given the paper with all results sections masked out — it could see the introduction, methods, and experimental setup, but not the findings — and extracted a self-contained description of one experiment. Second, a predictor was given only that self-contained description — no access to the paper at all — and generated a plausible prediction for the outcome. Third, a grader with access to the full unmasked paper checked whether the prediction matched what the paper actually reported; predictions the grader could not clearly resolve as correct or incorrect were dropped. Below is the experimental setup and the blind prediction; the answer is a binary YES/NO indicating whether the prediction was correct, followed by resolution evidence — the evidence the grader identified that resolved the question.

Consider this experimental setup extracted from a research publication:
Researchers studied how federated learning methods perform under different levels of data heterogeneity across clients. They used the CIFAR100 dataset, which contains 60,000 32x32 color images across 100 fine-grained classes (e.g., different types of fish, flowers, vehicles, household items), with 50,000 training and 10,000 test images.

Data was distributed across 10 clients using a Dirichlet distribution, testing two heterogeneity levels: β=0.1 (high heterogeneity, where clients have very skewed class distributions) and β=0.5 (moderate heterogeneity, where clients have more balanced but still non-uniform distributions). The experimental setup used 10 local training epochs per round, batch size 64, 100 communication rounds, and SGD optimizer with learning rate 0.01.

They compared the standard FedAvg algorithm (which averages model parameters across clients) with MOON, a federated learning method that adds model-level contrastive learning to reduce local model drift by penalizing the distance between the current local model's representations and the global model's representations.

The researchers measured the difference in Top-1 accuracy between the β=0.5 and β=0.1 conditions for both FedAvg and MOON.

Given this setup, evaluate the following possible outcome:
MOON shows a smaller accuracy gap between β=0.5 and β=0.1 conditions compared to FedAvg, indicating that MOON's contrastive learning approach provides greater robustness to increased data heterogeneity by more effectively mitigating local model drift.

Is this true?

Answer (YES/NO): NO